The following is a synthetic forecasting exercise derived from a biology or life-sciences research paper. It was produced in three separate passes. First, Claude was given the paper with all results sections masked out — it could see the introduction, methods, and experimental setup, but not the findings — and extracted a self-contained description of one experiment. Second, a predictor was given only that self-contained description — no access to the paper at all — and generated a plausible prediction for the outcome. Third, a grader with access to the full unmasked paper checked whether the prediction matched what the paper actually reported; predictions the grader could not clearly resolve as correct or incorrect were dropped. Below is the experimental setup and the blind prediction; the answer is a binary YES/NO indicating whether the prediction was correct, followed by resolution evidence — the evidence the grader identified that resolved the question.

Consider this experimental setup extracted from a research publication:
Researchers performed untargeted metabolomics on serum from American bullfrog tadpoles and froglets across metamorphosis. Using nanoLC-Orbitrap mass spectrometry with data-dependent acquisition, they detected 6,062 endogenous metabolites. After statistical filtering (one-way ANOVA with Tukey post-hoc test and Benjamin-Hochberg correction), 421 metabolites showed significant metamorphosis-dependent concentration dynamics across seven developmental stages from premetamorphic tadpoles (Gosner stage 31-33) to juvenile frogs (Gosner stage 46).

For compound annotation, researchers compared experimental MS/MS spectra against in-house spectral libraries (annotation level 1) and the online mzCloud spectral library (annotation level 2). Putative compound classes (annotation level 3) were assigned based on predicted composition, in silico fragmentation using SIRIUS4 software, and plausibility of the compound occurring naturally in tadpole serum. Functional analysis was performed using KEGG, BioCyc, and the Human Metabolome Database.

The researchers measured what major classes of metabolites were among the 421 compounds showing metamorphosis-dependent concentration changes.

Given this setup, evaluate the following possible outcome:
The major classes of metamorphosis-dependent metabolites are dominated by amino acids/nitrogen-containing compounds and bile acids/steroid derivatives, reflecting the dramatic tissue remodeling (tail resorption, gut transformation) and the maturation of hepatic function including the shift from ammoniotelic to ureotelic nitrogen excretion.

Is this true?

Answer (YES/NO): NO